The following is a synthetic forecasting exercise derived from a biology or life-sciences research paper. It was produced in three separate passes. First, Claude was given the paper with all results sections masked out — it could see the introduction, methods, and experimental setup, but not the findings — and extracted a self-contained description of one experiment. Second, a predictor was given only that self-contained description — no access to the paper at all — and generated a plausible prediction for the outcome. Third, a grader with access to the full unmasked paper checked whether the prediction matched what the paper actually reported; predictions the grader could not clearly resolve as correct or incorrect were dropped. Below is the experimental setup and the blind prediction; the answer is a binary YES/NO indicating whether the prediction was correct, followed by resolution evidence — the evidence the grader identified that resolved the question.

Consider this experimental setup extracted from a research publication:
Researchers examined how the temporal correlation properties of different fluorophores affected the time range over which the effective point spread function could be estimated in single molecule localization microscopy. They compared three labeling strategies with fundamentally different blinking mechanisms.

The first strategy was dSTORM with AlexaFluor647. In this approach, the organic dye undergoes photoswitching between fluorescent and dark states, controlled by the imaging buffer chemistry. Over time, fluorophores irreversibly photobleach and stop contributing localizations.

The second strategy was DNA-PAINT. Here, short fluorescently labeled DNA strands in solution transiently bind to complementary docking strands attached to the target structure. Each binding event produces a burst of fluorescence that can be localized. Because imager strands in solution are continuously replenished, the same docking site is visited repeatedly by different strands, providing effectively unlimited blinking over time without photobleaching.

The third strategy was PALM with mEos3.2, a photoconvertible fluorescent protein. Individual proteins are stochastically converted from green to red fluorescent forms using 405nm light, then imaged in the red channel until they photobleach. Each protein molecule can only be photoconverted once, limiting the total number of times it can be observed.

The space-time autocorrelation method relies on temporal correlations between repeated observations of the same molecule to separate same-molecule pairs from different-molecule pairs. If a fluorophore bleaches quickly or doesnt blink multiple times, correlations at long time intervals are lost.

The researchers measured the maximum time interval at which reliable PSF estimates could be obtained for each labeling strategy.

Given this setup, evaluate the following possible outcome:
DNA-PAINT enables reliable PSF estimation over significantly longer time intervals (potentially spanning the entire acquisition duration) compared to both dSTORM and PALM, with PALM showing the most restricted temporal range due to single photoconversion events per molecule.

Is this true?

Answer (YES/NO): NO